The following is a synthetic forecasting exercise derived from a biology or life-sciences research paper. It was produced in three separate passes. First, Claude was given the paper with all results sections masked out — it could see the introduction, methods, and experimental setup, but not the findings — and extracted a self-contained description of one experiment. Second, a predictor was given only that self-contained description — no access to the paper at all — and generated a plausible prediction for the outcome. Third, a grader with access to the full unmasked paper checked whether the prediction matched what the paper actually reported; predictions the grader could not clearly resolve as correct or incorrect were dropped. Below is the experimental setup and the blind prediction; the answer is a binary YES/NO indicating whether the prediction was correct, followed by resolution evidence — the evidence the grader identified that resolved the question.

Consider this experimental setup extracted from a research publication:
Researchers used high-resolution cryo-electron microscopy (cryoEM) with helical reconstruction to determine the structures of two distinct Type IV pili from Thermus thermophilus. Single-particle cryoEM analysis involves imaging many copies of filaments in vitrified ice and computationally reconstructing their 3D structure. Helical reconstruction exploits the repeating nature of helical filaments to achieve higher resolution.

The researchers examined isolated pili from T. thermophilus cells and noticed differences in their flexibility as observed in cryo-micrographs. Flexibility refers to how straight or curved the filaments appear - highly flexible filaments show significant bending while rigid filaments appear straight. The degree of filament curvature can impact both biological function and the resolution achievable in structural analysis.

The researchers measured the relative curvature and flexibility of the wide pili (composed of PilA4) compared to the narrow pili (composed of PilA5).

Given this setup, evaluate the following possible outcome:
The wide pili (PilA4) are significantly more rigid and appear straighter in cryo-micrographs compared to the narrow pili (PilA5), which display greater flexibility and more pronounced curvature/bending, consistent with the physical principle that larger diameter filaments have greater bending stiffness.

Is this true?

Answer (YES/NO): YES